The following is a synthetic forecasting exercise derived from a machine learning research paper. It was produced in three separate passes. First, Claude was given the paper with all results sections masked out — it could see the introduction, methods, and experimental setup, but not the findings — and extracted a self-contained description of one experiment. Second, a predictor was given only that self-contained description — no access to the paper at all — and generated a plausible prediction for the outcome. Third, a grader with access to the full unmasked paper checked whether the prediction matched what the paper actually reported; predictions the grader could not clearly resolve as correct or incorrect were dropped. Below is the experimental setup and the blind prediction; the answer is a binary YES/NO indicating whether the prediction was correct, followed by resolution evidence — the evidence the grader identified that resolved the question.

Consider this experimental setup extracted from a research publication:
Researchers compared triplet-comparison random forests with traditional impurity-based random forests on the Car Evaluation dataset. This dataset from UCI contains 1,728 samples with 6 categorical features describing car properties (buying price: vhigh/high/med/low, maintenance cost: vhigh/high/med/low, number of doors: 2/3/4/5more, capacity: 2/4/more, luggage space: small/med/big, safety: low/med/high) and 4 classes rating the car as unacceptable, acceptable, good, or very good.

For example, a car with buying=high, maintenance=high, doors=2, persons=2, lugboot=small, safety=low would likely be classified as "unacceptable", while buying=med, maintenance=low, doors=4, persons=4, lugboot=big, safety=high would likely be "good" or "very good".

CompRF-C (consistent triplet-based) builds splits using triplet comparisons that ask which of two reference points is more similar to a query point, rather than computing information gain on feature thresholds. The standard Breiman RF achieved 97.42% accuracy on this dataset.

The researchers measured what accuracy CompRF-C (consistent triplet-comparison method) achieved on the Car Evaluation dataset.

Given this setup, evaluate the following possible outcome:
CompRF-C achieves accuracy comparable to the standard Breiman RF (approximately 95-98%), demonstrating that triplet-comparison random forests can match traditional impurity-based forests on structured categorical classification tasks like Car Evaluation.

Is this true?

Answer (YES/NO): NO